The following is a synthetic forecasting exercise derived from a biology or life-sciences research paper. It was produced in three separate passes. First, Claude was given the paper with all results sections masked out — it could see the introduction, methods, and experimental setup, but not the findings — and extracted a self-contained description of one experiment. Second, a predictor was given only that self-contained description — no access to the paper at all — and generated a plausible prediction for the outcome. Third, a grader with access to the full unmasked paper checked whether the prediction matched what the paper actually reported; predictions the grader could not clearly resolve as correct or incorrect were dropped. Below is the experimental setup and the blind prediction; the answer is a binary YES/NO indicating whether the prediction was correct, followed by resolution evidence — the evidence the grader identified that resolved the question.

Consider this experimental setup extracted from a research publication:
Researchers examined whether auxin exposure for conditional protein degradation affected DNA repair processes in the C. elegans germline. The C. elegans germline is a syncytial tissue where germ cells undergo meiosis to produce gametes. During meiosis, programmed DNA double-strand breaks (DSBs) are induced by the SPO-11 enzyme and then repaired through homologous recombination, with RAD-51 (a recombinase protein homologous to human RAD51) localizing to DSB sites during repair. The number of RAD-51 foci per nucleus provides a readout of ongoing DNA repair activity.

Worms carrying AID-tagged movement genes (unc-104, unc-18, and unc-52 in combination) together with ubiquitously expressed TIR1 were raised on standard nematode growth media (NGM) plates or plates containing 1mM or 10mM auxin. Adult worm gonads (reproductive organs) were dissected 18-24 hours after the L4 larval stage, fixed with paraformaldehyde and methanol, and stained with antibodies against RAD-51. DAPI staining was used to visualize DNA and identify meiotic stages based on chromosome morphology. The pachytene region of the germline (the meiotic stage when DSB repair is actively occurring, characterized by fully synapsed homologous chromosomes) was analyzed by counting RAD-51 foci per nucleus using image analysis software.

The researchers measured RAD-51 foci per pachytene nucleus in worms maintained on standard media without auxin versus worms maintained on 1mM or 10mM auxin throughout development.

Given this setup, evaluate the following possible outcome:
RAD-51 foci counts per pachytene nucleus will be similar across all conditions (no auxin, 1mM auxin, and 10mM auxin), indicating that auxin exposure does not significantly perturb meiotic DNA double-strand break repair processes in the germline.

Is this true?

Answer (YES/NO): YES